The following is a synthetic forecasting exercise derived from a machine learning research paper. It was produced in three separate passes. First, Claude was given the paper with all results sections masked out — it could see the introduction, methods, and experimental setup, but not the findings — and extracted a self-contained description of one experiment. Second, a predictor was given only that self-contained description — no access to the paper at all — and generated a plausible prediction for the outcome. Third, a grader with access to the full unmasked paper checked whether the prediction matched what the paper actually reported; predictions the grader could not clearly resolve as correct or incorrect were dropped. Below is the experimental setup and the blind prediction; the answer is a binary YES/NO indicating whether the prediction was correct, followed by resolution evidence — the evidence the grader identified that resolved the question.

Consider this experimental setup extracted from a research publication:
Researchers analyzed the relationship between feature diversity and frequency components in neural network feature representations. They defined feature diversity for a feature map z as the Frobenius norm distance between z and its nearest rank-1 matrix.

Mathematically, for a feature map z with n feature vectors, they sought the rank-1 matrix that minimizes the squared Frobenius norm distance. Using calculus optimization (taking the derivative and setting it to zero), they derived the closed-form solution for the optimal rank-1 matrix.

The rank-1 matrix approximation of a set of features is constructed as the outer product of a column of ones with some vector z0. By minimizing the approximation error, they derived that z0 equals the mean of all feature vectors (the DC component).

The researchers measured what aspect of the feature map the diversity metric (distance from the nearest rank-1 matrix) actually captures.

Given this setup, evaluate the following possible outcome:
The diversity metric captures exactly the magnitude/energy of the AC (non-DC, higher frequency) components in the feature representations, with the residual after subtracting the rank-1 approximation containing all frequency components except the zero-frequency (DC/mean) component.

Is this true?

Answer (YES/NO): YES